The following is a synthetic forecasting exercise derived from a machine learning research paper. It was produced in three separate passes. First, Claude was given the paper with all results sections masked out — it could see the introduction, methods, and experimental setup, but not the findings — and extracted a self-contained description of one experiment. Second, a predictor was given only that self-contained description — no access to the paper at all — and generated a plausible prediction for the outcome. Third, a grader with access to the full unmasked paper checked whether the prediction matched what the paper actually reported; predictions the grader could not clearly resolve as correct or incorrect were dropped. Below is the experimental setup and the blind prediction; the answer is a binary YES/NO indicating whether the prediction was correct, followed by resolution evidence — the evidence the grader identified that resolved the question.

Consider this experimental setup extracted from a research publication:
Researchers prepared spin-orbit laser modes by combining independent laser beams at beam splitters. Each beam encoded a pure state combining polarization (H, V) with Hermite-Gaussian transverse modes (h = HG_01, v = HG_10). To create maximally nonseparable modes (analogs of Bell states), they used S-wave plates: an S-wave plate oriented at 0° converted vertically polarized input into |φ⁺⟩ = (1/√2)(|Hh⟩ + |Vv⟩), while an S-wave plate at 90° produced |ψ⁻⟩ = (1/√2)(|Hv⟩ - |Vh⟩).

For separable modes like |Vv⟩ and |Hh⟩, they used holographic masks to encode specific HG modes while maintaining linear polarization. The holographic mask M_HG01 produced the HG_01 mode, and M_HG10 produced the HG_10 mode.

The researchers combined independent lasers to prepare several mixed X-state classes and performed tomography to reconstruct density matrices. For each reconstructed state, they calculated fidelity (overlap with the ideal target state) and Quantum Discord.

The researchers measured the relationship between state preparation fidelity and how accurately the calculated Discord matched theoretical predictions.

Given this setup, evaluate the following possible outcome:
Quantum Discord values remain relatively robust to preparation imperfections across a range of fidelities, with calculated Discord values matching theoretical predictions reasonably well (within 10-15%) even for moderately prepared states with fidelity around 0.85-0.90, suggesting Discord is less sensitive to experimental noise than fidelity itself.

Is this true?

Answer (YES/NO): NO